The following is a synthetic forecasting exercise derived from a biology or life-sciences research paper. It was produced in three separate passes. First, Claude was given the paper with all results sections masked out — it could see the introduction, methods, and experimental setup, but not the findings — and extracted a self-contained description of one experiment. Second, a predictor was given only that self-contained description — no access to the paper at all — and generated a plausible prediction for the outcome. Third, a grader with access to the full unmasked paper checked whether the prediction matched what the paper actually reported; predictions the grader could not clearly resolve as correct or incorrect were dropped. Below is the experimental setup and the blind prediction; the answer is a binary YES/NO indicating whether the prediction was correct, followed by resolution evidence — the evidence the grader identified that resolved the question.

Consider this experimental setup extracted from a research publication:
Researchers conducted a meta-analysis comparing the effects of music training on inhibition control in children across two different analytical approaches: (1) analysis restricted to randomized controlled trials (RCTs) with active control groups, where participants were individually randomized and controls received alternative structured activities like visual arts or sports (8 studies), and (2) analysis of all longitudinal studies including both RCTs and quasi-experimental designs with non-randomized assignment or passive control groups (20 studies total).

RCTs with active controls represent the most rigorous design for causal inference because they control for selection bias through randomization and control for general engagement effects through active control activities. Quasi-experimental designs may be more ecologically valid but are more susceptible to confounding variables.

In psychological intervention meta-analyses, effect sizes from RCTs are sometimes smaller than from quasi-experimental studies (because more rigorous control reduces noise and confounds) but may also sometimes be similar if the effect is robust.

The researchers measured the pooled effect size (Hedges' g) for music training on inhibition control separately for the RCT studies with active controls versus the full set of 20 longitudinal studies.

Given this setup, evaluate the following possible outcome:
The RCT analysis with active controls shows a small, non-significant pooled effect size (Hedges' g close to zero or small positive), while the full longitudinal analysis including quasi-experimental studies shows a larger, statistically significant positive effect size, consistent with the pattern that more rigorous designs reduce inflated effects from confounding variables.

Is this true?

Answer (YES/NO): NO